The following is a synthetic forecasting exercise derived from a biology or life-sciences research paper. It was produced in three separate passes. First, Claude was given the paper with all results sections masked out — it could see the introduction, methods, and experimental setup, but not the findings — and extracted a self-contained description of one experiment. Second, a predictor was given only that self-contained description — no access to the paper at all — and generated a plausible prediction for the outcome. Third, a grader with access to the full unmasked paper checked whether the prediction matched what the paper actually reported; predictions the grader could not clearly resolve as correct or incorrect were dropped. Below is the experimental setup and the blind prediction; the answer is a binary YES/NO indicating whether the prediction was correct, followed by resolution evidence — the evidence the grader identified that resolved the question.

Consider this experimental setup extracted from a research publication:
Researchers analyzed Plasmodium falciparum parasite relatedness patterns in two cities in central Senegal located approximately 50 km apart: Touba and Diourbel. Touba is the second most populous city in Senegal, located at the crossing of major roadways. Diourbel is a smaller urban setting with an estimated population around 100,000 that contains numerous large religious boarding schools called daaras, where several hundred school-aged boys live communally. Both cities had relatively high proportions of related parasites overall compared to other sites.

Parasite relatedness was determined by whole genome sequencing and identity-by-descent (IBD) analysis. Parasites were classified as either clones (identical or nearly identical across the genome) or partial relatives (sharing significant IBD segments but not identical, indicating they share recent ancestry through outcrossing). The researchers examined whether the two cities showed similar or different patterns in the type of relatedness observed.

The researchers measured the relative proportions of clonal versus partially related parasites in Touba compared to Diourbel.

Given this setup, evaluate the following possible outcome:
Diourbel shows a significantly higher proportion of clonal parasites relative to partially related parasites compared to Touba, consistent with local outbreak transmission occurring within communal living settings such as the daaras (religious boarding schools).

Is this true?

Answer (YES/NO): YES